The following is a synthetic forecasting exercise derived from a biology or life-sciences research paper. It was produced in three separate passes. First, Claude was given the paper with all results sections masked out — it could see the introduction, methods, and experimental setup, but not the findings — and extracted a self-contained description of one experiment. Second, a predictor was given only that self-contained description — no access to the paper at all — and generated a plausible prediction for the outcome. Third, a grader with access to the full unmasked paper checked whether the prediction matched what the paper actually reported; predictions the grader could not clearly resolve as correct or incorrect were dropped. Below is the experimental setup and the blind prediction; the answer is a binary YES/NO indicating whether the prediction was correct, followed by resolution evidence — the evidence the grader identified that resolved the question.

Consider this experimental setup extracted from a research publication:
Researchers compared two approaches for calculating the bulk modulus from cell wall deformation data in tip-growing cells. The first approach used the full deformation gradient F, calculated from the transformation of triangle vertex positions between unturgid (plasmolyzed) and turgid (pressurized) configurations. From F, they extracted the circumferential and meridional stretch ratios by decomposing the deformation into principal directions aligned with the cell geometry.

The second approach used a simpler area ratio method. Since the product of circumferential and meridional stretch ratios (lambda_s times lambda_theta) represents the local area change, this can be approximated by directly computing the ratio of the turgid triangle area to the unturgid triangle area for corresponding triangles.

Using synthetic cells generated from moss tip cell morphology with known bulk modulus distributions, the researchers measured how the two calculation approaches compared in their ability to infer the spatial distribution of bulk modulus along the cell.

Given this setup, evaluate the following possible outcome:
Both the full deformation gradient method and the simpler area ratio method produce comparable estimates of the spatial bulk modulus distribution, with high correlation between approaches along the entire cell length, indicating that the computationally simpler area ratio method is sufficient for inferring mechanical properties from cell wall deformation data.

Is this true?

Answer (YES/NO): YES